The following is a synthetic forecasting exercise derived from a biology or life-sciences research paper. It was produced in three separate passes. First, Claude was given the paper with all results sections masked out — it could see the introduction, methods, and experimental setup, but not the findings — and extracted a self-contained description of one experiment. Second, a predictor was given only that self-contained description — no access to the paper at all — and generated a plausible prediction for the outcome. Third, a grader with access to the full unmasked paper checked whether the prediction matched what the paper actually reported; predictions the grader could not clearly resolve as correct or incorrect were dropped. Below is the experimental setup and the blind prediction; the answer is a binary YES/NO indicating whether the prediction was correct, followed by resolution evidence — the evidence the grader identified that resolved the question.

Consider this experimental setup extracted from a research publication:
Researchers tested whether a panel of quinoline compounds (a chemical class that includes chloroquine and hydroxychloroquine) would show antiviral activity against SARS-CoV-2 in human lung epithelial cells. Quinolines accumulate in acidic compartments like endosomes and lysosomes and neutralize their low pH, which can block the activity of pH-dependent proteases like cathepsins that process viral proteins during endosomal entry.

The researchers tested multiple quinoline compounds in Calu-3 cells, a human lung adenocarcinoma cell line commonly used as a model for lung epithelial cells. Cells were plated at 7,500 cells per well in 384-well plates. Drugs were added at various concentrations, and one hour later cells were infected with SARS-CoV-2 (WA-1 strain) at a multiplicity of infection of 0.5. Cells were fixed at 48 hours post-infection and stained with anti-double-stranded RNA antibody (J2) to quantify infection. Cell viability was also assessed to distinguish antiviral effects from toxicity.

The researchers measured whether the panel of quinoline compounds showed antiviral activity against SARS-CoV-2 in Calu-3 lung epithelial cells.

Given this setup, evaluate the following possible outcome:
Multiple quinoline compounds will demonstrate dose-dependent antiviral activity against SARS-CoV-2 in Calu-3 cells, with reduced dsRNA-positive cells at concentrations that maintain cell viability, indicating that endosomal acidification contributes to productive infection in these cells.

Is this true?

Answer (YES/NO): NO